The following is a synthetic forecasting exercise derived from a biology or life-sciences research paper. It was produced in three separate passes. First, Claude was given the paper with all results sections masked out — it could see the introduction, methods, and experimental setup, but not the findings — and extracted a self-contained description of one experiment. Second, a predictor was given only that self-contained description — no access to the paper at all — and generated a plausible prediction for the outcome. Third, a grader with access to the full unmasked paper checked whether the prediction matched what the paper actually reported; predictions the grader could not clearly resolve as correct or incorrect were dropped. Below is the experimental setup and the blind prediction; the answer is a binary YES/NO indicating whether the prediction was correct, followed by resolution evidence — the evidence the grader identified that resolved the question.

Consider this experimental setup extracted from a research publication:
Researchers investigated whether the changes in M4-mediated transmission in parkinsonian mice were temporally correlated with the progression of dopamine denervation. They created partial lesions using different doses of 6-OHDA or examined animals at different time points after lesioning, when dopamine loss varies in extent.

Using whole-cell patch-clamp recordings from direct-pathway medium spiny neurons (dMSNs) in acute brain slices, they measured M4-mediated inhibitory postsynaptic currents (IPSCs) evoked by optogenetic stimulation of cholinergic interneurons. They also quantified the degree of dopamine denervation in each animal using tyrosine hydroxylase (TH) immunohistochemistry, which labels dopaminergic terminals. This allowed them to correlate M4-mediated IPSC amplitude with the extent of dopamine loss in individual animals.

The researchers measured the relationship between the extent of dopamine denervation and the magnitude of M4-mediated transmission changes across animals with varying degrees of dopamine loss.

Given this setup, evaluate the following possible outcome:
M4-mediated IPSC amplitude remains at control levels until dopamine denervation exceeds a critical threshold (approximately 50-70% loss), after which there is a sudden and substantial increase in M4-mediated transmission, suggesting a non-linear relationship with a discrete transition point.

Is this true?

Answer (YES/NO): NO